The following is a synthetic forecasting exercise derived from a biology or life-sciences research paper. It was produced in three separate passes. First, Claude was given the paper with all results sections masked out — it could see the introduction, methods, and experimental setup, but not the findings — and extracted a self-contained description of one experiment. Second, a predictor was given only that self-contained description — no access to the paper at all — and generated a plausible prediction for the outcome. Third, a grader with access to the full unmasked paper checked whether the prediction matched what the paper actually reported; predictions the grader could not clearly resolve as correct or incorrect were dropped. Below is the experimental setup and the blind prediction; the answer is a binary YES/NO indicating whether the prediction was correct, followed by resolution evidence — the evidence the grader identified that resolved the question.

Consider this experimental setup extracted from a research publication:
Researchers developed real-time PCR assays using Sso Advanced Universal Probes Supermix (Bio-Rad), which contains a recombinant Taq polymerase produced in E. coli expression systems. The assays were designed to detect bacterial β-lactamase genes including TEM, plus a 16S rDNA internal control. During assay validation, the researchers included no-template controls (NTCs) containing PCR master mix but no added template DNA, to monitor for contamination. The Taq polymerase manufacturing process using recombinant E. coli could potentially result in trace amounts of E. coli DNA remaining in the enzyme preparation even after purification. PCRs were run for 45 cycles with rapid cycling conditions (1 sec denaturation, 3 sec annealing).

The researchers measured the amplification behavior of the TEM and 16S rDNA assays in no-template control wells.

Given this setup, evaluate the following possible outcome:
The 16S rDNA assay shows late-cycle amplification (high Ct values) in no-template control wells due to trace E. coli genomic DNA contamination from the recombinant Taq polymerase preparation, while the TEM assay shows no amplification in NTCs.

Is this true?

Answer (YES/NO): NO